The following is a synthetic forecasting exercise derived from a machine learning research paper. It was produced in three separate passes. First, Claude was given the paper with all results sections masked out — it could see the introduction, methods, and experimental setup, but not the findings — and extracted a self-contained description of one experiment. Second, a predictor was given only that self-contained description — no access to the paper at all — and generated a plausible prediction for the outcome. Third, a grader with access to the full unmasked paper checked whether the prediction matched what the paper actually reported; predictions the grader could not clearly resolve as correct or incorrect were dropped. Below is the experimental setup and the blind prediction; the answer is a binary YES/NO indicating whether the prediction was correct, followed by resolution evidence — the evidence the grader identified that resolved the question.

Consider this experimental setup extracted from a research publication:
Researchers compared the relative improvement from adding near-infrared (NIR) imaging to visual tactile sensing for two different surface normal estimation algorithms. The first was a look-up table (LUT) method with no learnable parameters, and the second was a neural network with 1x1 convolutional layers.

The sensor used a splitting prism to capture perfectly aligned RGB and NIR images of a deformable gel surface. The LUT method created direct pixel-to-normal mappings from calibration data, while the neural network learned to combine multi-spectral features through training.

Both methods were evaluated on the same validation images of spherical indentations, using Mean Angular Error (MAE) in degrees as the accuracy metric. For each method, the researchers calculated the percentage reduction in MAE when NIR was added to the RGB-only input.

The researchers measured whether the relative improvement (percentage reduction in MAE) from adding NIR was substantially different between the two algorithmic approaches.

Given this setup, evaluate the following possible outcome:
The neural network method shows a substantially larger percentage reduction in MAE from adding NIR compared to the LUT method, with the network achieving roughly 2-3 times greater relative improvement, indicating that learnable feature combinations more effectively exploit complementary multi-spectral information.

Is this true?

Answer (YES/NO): NO